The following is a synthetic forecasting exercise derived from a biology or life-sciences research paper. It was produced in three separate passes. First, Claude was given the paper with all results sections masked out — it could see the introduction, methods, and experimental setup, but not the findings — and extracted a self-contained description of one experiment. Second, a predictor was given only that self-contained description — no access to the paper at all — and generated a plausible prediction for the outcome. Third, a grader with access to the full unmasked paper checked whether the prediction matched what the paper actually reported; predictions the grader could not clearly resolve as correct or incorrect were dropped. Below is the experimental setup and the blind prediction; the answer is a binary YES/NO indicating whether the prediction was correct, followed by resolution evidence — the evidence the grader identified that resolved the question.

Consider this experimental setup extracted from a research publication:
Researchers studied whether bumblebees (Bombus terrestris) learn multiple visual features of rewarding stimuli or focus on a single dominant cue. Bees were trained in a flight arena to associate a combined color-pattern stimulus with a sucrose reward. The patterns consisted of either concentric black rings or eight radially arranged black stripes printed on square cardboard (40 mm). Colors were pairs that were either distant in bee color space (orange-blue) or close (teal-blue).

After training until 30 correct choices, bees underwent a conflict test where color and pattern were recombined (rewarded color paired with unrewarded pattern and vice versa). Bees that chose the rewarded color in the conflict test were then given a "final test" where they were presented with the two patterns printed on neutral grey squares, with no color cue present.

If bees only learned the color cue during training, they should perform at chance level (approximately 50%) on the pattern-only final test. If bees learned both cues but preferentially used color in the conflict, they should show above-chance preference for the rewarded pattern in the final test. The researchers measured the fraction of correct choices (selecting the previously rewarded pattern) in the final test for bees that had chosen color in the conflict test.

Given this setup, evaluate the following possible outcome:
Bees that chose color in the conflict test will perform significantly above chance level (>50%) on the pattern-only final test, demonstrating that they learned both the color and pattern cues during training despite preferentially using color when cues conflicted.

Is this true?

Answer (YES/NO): NO